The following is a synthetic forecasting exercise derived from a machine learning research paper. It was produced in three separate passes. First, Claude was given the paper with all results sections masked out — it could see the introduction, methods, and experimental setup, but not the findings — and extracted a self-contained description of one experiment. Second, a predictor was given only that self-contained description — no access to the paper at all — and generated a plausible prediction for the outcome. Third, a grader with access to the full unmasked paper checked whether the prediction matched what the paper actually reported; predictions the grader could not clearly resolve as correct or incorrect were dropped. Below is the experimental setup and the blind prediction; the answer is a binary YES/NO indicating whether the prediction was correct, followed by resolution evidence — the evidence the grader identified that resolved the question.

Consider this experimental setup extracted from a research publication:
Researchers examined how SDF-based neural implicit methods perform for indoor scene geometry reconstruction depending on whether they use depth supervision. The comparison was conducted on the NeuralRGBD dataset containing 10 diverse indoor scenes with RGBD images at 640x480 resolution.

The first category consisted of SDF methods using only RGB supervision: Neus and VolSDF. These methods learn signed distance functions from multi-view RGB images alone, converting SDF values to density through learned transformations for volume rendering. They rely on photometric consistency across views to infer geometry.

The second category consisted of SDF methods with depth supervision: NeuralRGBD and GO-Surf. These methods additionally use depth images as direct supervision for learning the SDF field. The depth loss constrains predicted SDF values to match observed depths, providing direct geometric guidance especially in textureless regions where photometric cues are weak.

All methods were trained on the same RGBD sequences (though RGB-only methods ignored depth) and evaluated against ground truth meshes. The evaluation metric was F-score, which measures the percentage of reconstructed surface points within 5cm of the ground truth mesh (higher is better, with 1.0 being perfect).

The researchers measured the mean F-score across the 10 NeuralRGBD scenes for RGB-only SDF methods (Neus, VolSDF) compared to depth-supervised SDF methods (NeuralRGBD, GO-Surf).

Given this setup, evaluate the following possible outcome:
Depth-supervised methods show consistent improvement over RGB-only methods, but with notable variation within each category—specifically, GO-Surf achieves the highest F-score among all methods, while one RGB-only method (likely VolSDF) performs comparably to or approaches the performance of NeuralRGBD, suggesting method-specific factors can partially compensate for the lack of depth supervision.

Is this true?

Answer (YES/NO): NO